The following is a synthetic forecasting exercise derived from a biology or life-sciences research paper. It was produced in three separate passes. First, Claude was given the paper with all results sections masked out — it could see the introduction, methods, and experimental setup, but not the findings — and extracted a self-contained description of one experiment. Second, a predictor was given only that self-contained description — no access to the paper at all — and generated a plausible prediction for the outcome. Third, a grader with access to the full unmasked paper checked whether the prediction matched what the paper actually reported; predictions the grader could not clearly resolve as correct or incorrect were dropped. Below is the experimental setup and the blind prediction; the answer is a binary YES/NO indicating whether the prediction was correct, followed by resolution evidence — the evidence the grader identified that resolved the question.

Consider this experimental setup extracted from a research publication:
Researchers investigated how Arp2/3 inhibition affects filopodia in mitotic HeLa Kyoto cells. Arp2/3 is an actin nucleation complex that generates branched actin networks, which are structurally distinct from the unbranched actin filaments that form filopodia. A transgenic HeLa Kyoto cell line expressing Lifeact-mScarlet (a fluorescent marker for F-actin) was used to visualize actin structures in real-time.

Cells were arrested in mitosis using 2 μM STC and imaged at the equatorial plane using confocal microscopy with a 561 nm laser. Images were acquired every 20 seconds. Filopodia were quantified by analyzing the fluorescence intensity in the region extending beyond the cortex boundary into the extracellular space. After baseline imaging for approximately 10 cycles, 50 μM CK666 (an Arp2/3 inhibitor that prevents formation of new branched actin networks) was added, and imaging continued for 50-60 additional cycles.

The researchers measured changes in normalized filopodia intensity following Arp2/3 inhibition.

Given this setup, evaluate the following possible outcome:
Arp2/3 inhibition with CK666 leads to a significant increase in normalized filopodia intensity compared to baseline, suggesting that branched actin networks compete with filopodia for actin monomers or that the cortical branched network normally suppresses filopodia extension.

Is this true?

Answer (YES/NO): NO